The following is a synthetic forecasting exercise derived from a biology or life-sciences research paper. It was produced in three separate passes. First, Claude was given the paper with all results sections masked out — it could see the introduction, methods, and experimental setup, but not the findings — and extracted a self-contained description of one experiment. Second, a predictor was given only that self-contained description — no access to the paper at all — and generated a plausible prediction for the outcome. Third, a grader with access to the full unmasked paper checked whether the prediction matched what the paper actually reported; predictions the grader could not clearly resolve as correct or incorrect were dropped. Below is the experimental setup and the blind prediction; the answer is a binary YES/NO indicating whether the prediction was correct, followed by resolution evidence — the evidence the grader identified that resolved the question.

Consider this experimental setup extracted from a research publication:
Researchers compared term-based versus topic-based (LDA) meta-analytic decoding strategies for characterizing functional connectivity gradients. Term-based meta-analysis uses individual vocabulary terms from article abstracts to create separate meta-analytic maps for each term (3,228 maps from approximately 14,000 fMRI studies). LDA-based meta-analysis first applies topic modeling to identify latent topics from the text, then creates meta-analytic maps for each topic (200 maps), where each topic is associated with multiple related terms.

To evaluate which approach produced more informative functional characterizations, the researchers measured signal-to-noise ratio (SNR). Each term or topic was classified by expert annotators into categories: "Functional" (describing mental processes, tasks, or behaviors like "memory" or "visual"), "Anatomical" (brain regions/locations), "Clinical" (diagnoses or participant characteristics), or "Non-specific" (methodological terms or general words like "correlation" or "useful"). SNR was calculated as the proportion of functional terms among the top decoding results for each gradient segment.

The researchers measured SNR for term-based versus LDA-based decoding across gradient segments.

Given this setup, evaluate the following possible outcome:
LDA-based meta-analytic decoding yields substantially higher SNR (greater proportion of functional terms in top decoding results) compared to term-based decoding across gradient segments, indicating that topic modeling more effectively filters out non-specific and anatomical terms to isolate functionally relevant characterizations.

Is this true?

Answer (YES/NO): NO